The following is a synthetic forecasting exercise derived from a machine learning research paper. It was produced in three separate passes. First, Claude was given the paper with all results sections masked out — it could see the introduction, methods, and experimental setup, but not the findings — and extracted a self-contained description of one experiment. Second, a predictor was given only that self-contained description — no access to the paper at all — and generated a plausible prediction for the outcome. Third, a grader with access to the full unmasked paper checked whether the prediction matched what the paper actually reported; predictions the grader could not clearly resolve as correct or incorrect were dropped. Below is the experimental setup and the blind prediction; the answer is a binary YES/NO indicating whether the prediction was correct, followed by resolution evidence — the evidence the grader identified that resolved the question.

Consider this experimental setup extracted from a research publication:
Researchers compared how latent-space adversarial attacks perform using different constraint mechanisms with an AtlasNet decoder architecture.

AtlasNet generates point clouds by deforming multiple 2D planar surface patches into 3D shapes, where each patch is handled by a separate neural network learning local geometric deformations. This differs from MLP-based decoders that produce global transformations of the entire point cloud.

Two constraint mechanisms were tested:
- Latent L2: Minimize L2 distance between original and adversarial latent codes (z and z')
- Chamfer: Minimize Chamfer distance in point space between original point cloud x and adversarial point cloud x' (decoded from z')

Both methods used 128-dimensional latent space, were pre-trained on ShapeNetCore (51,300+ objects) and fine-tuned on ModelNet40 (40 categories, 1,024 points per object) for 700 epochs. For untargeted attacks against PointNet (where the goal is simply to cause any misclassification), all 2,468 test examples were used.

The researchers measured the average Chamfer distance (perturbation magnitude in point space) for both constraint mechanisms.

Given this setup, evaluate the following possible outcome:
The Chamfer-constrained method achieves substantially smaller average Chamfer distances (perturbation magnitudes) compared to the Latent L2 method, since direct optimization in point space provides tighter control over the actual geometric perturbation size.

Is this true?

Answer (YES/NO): NO